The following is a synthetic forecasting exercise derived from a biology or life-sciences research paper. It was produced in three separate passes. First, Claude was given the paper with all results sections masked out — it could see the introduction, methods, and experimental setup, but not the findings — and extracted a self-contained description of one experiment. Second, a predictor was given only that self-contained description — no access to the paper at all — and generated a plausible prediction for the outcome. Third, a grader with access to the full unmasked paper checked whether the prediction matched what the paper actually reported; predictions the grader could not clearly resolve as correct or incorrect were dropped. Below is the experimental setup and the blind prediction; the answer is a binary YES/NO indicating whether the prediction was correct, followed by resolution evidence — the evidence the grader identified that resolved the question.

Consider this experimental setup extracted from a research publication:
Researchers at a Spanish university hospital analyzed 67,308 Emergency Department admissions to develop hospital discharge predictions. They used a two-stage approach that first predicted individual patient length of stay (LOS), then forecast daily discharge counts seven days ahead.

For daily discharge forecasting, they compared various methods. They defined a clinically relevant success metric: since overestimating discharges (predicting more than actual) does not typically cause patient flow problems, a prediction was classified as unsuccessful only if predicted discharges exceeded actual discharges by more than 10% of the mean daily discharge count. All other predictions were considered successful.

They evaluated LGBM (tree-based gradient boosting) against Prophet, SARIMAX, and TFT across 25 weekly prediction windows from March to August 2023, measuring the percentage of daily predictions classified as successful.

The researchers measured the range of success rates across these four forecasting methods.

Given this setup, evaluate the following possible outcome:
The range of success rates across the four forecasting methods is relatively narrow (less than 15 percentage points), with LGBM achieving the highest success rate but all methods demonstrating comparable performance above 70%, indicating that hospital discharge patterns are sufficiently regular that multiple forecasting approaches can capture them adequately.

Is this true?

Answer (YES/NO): YES